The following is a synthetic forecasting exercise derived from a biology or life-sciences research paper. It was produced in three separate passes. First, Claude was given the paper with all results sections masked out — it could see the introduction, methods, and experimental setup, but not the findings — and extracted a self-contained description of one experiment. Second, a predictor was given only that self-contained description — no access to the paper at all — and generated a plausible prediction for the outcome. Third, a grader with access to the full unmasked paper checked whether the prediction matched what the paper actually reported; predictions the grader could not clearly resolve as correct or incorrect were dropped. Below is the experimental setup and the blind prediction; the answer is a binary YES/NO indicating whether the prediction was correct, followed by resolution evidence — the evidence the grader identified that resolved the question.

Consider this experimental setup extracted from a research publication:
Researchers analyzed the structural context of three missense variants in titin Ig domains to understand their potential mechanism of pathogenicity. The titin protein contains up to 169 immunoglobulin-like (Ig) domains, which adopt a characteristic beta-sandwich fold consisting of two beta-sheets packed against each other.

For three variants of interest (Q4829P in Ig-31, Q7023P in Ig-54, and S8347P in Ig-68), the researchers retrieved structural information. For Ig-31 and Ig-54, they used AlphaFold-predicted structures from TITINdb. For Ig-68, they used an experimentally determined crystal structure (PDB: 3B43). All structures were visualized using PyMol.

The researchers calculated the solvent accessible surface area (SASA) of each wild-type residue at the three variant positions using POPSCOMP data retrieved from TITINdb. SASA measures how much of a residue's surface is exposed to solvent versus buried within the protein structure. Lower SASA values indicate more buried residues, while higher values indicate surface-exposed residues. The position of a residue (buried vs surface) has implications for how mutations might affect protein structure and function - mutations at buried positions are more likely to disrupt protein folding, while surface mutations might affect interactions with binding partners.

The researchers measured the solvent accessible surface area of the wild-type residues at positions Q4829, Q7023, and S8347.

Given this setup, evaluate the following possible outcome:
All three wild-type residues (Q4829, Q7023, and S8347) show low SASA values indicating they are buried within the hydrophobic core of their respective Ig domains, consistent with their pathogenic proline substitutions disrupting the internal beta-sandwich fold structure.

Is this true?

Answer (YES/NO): NO